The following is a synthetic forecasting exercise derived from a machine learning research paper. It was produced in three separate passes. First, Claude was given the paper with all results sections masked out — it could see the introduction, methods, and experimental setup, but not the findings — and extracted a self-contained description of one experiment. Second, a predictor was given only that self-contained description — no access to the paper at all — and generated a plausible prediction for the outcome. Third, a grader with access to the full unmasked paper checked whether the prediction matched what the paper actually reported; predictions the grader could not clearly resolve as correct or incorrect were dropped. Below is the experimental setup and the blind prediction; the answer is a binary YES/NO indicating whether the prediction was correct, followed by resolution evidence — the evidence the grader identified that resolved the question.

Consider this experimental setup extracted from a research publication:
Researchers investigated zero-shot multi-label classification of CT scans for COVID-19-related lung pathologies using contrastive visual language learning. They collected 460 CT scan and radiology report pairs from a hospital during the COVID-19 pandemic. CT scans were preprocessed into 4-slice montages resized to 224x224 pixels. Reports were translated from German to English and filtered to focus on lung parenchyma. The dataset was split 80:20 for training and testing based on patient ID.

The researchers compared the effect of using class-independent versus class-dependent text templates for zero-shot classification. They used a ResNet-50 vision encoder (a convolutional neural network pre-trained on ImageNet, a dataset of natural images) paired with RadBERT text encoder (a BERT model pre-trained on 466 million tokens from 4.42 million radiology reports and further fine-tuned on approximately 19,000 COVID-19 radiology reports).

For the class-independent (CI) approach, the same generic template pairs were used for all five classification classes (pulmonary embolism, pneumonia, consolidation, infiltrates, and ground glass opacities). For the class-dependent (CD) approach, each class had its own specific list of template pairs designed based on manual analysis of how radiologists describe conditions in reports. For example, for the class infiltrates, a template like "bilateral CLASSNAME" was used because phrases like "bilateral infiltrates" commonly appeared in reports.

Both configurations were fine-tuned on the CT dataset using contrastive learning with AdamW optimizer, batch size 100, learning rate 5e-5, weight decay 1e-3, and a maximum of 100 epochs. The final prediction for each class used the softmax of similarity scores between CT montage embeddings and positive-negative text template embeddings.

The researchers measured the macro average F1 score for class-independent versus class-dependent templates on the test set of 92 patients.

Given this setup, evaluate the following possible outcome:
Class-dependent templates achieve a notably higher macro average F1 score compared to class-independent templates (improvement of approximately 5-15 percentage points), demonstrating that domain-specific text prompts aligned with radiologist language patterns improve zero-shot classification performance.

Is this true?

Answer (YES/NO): NO